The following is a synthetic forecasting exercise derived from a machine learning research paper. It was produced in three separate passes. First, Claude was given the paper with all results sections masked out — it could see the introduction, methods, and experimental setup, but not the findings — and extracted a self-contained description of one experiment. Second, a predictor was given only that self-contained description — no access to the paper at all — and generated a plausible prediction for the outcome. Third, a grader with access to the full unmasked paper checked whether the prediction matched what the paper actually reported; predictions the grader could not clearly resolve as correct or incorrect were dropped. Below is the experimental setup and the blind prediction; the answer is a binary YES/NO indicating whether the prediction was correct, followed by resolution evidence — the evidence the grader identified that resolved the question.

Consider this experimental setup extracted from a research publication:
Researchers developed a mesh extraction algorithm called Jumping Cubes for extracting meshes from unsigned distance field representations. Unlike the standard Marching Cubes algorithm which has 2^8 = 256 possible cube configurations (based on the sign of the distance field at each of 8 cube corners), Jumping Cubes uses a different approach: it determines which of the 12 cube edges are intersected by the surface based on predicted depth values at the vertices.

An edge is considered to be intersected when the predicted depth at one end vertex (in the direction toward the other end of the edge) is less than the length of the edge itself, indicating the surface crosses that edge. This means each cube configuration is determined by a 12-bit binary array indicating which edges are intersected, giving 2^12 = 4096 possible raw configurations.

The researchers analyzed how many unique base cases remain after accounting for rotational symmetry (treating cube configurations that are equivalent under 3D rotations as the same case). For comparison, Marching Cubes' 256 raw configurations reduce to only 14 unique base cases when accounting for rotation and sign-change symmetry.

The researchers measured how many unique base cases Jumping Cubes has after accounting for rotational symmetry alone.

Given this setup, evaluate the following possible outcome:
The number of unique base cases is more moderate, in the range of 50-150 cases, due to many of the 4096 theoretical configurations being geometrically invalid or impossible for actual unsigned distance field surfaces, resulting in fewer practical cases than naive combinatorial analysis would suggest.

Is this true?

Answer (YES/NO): NO